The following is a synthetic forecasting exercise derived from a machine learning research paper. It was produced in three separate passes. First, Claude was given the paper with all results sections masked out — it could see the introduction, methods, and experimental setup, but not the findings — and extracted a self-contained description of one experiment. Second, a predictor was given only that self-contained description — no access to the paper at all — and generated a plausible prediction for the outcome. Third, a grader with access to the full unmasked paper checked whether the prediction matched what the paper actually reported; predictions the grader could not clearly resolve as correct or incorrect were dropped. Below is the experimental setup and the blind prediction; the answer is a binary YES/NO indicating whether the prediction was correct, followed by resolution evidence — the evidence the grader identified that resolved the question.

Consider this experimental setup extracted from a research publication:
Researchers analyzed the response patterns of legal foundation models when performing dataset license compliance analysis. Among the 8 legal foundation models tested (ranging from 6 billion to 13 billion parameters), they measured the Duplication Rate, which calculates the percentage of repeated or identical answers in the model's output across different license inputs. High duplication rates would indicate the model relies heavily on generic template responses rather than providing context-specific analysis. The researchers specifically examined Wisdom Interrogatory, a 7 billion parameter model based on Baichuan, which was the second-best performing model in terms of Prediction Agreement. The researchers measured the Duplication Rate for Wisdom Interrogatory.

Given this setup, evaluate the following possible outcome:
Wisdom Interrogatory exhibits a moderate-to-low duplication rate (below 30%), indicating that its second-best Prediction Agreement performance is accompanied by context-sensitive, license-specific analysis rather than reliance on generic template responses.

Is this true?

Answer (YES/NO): NO